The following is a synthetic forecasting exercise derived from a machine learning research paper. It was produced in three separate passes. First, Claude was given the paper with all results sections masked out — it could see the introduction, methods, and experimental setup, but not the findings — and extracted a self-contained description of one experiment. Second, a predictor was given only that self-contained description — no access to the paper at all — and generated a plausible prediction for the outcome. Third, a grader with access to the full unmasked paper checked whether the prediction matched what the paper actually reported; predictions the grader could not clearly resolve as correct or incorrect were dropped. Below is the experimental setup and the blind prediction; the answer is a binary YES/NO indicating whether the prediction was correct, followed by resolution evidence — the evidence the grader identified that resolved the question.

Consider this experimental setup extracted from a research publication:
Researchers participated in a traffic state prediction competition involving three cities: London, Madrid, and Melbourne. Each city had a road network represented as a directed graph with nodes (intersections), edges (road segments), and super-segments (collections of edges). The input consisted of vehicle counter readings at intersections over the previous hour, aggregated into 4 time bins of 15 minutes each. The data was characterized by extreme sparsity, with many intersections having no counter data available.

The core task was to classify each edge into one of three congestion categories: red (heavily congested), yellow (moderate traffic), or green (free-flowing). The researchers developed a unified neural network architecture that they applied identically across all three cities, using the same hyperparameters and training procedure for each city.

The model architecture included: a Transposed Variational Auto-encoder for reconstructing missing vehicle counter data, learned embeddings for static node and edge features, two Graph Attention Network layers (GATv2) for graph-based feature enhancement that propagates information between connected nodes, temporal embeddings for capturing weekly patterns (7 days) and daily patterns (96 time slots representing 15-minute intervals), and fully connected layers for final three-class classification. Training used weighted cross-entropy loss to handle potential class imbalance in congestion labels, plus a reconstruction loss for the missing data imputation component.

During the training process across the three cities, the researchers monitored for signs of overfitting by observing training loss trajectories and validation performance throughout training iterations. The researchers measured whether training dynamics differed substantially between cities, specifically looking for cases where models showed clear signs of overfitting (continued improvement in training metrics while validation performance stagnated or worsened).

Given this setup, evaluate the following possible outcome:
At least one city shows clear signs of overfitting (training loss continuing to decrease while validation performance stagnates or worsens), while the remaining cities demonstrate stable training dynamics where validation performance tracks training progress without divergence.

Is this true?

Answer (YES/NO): YES